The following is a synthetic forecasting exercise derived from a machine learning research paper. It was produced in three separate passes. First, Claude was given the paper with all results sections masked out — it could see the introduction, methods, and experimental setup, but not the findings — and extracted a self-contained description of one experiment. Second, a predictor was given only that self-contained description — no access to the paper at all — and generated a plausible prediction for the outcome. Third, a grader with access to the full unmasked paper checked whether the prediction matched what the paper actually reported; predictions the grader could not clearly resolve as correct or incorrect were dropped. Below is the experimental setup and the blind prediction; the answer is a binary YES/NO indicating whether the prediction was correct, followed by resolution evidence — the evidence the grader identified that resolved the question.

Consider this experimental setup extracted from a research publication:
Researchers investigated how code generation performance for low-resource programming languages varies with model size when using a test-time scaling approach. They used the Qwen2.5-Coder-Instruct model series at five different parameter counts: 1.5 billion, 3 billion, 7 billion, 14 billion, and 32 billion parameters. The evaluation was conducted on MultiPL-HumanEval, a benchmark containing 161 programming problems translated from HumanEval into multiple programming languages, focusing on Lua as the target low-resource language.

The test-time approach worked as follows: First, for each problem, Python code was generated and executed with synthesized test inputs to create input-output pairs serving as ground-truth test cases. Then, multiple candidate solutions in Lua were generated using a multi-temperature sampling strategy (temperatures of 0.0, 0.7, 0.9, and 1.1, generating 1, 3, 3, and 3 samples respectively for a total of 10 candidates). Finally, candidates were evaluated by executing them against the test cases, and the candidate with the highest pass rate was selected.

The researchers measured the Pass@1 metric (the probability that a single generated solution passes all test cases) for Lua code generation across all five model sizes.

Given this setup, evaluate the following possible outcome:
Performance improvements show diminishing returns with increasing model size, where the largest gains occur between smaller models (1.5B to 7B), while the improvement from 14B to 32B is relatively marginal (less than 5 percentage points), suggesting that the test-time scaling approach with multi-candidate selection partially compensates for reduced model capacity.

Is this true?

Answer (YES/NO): NO